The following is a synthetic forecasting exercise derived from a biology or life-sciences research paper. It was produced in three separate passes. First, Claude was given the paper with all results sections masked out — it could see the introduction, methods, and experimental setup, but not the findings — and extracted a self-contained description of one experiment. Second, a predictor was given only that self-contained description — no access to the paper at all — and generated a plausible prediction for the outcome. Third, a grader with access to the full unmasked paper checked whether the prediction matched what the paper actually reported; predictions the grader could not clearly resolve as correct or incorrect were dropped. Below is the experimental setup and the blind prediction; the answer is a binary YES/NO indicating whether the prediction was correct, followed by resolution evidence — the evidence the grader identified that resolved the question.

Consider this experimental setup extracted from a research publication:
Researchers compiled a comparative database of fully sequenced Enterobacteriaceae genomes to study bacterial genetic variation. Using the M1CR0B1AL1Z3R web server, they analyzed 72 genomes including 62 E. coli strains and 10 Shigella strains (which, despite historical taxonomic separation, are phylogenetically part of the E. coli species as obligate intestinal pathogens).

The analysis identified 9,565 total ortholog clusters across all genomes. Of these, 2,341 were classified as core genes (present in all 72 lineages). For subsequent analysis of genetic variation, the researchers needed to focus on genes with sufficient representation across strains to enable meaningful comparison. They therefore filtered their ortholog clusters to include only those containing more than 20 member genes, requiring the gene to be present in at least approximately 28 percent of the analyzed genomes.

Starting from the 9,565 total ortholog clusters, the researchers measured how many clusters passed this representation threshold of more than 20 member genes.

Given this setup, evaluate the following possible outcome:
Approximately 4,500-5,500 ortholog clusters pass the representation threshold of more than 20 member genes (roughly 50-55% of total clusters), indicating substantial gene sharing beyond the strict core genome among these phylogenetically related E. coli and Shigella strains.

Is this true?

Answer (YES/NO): NO